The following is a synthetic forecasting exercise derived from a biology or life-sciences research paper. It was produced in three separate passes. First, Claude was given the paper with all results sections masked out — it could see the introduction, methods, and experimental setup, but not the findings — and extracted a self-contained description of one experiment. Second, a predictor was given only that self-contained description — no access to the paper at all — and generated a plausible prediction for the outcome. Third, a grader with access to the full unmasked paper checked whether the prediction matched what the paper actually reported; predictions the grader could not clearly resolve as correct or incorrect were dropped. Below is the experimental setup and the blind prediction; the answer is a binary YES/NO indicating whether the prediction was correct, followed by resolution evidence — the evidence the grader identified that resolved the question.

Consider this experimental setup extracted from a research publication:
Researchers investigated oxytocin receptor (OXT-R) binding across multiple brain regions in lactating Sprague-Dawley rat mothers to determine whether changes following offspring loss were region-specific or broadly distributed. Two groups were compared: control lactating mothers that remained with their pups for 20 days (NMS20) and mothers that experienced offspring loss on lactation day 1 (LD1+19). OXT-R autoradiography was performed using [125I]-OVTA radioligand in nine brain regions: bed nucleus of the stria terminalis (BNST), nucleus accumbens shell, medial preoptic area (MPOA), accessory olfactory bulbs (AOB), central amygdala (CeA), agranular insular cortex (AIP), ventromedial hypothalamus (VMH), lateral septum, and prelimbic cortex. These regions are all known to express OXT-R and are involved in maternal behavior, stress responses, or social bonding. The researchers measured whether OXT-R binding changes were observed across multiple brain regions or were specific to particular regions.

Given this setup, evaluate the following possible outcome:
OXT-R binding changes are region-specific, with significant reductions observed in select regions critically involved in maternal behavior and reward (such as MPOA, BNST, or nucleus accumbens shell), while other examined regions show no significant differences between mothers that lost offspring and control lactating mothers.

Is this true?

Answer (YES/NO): NO